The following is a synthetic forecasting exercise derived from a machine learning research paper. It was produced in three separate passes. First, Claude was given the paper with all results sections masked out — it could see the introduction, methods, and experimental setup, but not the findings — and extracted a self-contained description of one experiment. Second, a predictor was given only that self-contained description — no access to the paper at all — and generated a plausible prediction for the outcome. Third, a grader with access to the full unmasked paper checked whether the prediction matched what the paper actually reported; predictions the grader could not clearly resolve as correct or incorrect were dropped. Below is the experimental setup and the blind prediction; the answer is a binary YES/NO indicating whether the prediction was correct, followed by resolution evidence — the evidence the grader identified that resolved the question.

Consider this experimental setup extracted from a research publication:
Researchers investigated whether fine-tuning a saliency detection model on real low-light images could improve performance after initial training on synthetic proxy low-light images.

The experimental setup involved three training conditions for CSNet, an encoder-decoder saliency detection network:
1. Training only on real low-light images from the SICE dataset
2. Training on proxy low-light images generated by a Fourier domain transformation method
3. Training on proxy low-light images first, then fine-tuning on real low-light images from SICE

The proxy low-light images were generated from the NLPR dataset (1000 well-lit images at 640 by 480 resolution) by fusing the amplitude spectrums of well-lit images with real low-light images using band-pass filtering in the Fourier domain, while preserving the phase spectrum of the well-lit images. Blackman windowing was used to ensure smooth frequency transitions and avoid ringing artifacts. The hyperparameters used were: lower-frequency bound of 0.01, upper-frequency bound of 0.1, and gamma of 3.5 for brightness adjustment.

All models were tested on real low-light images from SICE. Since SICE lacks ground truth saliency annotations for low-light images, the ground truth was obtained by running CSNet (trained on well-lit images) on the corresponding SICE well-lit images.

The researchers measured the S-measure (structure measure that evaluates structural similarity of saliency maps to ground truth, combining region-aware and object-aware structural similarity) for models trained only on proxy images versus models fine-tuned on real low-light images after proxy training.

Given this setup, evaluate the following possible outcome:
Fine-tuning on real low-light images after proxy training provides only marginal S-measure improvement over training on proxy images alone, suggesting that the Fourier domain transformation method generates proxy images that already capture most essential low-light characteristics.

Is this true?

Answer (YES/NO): YES